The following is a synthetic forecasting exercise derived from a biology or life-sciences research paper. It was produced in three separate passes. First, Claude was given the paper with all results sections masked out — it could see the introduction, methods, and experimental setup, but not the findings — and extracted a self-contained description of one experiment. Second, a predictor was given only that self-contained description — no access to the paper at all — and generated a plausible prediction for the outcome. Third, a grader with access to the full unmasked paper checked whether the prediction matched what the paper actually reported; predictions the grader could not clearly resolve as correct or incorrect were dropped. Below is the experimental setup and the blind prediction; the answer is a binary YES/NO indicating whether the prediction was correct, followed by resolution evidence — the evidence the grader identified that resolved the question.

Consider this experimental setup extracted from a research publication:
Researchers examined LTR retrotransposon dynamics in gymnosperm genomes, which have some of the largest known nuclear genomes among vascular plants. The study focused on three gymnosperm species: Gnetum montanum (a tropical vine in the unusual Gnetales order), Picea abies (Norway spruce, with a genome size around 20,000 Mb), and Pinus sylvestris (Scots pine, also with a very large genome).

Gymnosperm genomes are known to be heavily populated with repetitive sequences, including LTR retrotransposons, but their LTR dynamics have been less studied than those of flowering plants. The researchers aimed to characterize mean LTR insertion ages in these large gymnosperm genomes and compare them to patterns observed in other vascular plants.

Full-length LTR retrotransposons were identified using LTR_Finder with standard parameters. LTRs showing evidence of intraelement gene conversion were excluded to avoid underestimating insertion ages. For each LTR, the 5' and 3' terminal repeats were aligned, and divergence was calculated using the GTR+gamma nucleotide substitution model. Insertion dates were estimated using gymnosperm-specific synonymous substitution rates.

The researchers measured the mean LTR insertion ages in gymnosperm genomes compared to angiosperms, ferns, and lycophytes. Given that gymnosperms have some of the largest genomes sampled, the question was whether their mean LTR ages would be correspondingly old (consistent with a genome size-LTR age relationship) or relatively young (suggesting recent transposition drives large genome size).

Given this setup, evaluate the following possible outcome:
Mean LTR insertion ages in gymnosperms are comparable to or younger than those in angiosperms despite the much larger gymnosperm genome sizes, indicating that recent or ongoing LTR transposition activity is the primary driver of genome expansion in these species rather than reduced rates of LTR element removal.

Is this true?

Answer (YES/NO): NO